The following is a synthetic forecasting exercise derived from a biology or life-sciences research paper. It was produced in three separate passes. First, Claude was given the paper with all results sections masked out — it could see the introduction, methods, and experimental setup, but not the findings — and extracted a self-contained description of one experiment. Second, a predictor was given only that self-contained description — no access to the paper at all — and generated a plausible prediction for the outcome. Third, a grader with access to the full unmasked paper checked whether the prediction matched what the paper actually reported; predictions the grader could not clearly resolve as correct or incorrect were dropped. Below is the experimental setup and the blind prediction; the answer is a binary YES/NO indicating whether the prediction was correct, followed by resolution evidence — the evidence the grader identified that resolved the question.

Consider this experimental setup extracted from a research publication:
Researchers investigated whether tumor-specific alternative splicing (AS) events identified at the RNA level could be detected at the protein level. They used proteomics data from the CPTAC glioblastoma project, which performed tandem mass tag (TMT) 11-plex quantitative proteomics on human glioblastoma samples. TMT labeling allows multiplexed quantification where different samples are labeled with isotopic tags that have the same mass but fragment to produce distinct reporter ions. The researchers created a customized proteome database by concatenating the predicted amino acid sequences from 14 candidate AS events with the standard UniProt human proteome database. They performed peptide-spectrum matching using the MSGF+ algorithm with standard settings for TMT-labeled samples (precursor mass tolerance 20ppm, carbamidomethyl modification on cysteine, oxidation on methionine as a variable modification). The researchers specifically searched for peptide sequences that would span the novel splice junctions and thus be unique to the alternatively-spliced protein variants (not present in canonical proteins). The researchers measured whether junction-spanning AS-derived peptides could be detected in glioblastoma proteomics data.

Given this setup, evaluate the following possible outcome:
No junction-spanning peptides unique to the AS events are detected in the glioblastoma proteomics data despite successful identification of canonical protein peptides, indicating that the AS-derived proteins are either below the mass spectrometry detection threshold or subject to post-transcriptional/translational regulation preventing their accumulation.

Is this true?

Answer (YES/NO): YES